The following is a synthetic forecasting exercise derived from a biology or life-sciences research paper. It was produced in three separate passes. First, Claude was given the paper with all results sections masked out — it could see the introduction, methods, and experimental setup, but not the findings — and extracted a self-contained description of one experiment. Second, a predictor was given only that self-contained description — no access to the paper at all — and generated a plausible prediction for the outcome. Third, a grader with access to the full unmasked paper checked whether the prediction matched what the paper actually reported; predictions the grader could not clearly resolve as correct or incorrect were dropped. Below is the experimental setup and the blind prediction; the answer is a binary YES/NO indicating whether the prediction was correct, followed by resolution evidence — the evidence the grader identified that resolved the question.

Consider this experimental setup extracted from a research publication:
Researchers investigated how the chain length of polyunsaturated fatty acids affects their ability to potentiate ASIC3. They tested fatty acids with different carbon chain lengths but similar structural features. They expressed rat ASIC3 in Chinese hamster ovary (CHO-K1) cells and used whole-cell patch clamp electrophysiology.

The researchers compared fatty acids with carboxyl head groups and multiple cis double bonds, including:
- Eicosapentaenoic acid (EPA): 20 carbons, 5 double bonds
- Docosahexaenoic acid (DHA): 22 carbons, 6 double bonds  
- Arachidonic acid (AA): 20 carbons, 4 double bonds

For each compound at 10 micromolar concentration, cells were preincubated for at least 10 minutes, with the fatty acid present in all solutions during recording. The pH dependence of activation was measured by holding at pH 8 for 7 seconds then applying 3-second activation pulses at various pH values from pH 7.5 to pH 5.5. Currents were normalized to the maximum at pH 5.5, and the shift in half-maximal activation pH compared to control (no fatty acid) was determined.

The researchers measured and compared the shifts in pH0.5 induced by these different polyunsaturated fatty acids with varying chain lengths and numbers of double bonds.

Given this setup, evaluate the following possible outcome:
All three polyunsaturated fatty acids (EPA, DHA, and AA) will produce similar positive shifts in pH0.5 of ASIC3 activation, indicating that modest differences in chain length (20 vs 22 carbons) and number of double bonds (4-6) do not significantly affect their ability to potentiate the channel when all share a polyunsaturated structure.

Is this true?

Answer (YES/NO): NO